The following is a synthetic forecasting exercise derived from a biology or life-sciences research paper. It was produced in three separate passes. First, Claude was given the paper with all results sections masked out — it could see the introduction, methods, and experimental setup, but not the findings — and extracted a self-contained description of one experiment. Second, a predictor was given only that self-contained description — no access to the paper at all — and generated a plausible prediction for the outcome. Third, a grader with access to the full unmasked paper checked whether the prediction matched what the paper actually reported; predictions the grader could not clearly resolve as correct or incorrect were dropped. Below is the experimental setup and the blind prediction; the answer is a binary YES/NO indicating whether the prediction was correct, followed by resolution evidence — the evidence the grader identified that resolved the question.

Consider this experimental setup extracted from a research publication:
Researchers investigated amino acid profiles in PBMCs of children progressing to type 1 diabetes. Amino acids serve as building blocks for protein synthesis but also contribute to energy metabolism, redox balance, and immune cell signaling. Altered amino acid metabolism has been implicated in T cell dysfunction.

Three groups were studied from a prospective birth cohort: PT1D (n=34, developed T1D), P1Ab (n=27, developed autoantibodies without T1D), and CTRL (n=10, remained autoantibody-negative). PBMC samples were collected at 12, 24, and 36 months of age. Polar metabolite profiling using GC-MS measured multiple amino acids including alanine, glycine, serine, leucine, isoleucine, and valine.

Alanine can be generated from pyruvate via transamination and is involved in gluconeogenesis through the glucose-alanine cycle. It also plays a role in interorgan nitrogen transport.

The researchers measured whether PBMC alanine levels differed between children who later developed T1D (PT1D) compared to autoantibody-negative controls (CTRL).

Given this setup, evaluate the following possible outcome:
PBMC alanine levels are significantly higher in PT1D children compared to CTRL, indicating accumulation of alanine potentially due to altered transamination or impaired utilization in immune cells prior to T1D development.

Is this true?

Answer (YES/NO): NO